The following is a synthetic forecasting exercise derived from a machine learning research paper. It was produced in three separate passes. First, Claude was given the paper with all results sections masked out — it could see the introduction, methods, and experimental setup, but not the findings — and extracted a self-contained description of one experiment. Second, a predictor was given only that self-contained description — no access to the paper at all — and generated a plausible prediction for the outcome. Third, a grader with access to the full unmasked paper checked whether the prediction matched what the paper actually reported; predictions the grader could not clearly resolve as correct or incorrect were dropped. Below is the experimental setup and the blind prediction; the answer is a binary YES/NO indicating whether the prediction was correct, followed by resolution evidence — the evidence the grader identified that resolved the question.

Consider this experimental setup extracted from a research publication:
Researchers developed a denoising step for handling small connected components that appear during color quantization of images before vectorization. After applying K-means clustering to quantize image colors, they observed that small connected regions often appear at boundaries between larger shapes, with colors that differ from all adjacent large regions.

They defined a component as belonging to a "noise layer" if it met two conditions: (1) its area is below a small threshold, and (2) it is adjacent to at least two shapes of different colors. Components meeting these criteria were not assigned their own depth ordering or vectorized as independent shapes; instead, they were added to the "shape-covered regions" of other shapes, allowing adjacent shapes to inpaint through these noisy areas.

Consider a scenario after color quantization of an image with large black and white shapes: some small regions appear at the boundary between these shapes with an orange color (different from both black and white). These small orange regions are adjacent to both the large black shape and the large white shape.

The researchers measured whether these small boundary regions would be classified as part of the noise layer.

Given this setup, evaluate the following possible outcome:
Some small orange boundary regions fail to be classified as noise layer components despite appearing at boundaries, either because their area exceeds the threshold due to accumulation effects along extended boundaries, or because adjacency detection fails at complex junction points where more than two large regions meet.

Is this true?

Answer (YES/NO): NO